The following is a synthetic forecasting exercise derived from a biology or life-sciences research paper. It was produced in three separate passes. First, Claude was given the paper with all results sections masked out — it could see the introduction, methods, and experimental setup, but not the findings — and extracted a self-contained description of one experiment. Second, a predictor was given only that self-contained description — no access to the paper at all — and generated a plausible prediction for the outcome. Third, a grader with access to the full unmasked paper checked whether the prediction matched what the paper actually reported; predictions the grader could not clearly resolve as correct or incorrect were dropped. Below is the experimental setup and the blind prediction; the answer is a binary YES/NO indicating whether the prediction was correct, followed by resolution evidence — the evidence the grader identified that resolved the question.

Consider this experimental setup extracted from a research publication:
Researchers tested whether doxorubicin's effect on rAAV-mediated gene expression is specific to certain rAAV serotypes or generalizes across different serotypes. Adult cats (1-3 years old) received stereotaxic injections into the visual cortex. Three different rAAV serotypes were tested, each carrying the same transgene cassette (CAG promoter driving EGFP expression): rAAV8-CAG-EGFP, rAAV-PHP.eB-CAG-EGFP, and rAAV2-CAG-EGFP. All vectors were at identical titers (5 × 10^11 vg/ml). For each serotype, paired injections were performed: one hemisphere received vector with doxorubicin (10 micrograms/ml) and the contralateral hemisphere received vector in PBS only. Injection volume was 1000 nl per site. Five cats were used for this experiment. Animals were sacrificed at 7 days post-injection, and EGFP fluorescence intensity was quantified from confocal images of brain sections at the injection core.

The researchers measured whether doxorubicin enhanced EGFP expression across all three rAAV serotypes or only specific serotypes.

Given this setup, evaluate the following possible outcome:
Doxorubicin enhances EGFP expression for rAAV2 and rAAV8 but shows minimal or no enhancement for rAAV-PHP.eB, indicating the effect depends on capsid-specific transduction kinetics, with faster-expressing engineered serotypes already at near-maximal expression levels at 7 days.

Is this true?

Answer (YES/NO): NO